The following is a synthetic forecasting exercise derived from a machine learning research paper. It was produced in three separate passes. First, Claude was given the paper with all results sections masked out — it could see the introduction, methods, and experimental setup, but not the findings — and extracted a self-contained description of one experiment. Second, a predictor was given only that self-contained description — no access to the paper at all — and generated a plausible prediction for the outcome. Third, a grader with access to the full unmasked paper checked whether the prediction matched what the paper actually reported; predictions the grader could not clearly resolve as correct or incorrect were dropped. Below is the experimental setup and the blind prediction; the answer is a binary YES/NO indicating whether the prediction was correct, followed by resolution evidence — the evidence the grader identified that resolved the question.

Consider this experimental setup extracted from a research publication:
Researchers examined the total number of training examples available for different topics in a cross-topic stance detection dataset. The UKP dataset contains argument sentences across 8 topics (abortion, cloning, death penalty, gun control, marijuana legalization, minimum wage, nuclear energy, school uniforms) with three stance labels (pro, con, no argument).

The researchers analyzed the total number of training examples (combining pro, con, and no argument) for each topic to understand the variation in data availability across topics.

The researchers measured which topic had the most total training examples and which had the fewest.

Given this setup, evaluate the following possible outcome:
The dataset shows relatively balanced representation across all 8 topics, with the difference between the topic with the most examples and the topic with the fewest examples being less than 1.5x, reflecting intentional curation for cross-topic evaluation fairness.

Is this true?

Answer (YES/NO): NO